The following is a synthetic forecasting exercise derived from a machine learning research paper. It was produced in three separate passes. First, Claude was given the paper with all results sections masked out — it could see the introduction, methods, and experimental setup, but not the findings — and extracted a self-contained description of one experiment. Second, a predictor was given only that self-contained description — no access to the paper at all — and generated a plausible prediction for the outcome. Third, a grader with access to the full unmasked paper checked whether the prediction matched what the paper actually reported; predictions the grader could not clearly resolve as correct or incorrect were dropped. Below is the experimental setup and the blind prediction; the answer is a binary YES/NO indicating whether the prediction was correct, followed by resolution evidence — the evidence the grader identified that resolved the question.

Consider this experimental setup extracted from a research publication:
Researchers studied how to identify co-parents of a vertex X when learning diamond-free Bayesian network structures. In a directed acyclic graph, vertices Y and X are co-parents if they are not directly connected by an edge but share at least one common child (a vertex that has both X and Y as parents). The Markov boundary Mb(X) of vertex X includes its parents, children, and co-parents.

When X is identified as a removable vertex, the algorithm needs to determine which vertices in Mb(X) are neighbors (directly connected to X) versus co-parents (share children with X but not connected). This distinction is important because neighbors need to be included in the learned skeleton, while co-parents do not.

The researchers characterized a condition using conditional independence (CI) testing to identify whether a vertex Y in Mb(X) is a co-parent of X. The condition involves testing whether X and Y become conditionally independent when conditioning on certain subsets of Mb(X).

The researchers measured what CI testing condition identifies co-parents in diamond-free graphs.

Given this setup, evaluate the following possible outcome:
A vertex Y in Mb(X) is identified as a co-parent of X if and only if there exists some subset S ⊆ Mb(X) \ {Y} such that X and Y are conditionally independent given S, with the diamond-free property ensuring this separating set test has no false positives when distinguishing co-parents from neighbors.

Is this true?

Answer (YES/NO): NO